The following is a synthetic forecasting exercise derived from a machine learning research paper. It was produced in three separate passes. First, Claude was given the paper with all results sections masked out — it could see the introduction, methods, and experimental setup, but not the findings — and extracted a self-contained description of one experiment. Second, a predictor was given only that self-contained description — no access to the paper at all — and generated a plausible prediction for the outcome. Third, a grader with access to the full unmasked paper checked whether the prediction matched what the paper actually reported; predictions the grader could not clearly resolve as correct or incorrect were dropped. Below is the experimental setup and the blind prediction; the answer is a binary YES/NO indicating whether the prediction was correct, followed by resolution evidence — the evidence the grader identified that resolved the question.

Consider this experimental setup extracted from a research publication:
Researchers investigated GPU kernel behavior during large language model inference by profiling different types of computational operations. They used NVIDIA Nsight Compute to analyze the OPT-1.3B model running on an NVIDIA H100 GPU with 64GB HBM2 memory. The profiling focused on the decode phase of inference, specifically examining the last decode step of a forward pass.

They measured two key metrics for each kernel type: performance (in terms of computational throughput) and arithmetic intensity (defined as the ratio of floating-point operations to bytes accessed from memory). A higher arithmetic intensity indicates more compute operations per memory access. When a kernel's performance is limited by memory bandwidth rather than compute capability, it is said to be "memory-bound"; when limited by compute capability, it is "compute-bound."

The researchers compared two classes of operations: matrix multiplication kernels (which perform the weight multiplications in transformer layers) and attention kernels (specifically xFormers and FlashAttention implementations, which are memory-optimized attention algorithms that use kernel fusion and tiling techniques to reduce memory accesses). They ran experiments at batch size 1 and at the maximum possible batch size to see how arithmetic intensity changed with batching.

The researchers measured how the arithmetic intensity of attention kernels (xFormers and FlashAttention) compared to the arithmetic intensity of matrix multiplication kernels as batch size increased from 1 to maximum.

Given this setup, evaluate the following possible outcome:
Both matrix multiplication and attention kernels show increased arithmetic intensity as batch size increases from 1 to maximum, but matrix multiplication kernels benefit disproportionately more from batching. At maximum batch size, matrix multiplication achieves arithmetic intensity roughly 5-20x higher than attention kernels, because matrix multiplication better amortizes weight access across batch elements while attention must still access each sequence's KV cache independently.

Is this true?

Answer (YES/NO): NO